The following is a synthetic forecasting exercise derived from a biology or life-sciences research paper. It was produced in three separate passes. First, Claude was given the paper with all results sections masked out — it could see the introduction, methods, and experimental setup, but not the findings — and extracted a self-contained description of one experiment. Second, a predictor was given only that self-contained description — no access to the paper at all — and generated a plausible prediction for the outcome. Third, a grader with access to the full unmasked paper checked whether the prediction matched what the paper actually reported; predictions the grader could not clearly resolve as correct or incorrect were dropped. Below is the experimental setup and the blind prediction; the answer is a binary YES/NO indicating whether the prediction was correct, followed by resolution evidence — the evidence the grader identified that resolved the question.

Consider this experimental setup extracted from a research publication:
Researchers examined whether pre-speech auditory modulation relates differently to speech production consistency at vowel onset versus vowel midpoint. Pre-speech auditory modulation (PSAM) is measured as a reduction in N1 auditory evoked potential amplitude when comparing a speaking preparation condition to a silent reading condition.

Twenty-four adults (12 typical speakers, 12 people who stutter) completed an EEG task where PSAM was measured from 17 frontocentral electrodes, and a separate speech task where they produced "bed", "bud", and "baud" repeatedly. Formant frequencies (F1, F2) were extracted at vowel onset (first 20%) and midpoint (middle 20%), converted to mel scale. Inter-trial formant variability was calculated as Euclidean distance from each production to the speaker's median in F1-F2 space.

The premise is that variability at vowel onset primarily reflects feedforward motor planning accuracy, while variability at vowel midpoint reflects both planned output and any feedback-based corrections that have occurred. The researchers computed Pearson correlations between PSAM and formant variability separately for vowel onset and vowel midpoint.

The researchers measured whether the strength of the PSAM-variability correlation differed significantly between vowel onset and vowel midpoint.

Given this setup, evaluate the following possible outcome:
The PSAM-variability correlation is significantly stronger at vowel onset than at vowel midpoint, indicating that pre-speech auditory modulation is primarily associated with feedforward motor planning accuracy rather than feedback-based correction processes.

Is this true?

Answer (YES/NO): NO